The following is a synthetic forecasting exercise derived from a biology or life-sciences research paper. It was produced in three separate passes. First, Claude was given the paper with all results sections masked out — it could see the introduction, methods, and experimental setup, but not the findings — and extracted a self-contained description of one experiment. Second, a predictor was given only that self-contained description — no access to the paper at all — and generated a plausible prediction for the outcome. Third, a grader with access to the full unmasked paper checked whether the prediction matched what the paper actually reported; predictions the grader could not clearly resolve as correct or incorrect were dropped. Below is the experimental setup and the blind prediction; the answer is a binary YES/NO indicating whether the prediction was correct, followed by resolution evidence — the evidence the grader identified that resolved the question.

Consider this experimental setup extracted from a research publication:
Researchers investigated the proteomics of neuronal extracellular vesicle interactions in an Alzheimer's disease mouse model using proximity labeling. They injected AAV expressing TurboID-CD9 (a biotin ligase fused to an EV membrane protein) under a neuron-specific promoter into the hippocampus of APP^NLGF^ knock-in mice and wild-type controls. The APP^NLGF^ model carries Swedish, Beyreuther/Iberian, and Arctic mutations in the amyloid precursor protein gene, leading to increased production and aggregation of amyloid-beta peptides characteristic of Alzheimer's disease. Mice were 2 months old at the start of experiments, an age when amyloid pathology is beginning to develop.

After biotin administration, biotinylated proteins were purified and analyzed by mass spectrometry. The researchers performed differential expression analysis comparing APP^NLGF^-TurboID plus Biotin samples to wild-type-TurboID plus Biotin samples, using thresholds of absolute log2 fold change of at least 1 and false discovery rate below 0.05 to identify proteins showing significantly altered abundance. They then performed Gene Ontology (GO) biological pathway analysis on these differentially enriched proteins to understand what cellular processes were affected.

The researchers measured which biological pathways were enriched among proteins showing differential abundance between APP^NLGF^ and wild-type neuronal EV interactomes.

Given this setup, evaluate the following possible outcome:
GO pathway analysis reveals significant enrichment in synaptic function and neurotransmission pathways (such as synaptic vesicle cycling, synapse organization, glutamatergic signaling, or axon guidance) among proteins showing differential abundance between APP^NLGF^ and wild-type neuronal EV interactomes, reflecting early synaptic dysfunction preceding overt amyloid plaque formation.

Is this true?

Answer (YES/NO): YES